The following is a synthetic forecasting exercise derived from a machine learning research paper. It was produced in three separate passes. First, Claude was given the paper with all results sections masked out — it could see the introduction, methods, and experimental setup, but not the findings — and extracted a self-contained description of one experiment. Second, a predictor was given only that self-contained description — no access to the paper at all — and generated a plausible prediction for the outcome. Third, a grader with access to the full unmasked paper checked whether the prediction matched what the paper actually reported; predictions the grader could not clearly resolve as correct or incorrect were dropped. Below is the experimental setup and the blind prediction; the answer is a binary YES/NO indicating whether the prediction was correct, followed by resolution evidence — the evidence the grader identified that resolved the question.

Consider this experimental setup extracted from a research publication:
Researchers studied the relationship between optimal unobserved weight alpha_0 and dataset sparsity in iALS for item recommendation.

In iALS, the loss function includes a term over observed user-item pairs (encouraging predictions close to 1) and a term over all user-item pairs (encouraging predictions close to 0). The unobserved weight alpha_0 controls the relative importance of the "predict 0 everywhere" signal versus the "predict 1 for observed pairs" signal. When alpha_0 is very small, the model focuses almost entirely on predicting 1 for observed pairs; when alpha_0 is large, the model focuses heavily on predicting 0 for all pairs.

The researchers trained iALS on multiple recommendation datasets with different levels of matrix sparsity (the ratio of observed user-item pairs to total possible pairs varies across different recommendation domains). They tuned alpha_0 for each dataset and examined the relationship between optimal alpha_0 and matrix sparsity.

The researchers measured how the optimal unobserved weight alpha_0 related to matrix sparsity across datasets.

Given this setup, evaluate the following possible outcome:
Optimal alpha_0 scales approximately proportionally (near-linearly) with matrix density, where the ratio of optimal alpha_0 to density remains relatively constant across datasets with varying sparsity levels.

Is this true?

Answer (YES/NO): NO